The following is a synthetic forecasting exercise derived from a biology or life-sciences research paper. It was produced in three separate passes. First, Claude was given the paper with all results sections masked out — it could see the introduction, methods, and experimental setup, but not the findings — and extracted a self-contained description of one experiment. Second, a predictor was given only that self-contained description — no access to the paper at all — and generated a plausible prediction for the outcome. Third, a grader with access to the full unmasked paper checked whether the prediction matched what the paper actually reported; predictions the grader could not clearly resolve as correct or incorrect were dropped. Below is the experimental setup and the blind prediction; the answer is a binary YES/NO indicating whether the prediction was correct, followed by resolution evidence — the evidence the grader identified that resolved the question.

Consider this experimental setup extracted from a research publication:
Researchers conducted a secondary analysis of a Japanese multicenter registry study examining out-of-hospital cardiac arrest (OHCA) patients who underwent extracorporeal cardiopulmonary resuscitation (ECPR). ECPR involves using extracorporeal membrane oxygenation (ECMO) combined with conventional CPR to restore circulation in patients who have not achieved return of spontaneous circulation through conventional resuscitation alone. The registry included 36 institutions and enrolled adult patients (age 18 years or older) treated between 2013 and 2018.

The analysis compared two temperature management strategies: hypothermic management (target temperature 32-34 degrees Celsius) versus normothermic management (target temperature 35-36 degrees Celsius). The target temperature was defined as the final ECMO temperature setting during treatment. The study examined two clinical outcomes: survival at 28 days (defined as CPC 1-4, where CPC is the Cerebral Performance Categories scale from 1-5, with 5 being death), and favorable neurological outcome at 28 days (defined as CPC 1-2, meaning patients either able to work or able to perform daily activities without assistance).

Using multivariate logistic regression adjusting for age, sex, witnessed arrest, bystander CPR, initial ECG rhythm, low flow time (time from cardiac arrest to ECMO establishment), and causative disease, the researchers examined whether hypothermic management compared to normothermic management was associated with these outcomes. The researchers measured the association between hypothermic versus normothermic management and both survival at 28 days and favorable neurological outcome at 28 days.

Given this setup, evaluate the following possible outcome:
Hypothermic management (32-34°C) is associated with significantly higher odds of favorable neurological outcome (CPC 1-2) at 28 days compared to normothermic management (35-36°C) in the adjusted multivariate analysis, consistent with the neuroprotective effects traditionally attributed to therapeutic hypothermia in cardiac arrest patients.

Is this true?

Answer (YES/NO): NO